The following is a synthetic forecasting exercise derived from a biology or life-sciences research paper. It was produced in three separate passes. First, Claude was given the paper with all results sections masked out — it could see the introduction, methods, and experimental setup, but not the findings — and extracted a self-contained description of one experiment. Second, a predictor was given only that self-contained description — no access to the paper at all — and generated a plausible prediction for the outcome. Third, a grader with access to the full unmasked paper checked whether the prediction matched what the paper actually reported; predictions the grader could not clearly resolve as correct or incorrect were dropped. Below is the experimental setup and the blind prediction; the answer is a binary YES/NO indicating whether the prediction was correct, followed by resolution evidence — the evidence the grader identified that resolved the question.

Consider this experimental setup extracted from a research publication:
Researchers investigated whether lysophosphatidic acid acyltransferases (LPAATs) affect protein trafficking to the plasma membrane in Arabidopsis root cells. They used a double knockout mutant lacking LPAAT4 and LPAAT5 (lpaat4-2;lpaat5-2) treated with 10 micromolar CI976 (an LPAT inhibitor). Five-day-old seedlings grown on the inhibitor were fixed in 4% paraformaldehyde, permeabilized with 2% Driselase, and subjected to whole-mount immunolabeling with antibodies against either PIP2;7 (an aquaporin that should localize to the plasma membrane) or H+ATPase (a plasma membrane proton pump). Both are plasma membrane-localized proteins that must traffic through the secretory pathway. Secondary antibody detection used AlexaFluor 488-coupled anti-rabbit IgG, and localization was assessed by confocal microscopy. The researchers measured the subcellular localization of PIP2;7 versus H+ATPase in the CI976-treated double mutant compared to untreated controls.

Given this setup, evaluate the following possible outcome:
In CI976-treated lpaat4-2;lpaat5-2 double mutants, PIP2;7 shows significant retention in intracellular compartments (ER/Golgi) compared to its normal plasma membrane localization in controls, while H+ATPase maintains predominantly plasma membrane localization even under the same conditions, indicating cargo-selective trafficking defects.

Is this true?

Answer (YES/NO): YES